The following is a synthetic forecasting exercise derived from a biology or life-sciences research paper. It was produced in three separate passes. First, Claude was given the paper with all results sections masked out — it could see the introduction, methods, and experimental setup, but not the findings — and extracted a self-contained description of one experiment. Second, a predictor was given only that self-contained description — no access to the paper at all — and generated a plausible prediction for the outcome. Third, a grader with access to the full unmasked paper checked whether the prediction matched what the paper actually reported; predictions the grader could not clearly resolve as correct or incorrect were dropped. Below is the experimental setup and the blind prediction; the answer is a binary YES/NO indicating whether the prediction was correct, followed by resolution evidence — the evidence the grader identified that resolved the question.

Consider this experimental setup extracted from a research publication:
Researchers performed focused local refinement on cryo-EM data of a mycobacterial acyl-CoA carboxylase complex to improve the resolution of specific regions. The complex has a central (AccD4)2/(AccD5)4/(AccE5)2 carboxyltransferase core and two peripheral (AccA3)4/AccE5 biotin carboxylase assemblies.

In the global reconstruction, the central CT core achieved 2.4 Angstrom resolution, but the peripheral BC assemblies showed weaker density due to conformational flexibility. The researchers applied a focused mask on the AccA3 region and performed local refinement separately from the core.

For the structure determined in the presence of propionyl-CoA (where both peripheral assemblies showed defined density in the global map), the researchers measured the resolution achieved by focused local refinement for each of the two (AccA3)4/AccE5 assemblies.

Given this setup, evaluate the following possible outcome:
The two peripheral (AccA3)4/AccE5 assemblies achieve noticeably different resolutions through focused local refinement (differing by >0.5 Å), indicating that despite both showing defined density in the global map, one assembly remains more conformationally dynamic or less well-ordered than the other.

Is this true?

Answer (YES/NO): NO